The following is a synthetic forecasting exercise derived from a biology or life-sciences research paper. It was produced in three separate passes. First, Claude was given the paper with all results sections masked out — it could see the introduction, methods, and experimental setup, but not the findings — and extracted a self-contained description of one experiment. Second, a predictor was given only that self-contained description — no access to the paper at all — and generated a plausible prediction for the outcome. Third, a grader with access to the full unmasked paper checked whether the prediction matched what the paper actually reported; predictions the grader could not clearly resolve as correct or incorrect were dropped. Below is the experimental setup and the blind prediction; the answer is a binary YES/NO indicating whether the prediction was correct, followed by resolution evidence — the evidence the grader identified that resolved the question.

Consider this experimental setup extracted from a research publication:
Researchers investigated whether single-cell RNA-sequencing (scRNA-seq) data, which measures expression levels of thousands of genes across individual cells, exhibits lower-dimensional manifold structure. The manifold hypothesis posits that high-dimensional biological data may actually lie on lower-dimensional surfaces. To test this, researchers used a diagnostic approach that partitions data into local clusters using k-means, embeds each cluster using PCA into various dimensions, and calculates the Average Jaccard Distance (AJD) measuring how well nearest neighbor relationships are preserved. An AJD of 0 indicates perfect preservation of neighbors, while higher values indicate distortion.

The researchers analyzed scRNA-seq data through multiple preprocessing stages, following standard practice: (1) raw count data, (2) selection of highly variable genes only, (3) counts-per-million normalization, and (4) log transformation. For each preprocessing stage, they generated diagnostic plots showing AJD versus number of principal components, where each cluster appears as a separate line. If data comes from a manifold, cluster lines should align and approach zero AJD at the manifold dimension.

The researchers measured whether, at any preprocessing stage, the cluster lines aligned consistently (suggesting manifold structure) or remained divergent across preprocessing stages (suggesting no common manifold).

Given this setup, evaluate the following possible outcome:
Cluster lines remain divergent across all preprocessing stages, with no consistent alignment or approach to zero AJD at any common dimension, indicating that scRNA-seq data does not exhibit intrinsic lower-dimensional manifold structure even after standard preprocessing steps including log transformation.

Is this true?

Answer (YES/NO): YES